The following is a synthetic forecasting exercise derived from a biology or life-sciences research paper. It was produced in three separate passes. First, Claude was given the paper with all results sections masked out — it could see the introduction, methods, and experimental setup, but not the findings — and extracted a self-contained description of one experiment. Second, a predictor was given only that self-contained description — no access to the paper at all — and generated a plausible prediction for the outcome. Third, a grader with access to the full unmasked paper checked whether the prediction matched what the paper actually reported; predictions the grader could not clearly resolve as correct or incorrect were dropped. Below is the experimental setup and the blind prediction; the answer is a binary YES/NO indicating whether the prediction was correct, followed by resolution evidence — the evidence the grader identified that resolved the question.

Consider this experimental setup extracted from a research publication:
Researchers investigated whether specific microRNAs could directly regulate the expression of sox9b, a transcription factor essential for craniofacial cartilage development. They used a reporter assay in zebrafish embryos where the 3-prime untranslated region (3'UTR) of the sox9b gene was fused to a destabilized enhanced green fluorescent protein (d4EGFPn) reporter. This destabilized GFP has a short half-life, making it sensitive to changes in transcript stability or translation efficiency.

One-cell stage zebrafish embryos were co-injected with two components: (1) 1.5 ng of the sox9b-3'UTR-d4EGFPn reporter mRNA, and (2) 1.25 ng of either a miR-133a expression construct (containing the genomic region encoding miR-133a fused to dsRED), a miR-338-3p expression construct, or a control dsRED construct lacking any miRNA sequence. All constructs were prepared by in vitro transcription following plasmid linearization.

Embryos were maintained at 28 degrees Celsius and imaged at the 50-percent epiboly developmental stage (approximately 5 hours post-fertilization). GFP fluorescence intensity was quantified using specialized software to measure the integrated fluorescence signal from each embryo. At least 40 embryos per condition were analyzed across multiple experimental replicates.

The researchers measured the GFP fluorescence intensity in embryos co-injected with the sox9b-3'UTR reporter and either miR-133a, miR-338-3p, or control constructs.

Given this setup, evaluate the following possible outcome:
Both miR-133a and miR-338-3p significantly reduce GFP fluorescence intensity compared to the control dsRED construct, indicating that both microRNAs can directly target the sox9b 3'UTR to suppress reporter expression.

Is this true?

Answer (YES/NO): YES